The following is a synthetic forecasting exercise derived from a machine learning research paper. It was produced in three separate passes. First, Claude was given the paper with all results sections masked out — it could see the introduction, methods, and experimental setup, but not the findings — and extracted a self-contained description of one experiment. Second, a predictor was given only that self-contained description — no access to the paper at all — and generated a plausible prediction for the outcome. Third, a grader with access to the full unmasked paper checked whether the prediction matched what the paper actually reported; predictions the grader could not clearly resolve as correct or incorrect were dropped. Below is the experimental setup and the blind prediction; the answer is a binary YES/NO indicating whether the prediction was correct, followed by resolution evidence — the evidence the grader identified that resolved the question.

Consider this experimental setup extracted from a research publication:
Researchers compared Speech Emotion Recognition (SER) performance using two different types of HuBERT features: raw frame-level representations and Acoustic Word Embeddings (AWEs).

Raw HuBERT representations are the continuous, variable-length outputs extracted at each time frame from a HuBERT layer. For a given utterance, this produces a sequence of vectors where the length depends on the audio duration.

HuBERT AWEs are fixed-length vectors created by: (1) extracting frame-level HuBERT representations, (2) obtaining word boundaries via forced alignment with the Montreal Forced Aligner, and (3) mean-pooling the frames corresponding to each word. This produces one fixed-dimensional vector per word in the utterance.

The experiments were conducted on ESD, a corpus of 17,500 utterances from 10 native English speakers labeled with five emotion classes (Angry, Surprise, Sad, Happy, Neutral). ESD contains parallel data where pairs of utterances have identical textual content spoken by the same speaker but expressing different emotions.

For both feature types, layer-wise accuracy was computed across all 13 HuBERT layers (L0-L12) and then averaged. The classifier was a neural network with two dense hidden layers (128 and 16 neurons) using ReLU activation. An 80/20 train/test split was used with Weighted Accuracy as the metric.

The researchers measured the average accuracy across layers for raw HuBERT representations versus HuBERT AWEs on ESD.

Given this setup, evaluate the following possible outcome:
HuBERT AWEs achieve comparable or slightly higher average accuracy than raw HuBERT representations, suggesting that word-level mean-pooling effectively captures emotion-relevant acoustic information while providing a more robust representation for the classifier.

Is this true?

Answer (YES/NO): YES